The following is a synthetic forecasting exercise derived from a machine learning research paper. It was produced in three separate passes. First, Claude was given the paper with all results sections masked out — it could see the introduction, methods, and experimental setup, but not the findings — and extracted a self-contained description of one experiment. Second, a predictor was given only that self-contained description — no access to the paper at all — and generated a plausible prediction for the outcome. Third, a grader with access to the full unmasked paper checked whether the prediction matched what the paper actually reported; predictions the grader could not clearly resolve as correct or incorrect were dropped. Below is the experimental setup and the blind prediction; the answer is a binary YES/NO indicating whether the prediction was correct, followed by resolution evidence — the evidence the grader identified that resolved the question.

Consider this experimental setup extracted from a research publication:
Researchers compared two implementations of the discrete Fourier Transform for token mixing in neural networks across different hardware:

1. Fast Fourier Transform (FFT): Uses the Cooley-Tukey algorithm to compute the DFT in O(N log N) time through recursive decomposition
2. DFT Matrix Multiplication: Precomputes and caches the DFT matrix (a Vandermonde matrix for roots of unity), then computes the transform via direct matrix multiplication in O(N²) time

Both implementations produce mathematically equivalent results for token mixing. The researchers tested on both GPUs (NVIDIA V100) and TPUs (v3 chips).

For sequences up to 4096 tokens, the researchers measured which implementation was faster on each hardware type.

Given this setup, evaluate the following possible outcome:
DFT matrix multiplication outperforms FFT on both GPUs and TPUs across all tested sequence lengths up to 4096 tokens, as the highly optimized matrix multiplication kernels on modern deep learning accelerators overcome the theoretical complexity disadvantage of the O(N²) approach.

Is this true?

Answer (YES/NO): NO